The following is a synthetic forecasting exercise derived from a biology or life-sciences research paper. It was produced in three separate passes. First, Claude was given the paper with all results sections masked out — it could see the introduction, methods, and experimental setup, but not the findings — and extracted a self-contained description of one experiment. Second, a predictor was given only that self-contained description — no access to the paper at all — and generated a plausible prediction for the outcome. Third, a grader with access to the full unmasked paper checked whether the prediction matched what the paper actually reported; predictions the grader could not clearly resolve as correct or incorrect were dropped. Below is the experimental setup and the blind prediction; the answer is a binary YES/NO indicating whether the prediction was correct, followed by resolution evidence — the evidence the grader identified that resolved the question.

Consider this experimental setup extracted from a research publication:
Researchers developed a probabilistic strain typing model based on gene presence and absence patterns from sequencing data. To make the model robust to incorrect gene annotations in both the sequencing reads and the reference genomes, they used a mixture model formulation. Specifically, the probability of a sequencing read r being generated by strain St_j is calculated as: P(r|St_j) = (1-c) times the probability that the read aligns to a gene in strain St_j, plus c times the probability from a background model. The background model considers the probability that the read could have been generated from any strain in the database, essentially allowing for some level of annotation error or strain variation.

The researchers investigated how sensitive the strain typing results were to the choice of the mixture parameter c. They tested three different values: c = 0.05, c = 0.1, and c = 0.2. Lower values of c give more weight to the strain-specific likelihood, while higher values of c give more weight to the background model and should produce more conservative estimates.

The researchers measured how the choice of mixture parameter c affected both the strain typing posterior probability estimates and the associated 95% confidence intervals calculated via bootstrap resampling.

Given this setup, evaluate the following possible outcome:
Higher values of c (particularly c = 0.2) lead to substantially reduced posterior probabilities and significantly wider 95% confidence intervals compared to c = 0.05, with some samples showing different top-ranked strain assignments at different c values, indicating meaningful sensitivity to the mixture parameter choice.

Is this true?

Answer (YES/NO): NO